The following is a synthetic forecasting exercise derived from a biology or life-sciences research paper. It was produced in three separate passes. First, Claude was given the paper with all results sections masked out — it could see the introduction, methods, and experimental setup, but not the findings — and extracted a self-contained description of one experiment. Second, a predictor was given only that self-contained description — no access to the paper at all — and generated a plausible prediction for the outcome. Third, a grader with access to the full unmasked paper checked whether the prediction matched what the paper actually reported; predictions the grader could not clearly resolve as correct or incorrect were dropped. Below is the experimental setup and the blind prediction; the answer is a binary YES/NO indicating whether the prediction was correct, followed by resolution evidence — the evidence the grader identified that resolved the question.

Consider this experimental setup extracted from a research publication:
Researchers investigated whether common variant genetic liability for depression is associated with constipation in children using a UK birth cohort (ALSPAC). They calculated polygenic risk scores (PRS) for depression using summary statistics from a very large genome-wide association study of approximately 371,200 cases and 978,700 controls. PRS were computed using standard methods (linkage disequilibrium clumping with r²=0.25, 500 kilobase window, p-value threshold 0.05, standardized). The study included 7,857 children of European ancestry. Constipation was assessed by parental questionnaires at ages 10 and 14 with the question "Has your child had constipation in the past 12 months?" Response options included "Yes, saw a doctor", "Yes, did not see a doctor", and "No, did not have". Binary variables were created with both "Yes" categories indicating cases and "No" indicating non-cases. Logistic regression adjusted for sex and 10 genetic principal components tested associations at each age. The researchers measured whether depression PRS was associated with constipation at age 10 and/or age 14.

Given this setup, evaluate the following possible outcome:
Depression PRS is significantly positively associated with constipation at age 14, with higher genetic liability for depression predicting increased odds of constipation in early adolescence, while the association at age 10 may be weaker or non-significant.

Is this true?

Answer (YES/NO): NO